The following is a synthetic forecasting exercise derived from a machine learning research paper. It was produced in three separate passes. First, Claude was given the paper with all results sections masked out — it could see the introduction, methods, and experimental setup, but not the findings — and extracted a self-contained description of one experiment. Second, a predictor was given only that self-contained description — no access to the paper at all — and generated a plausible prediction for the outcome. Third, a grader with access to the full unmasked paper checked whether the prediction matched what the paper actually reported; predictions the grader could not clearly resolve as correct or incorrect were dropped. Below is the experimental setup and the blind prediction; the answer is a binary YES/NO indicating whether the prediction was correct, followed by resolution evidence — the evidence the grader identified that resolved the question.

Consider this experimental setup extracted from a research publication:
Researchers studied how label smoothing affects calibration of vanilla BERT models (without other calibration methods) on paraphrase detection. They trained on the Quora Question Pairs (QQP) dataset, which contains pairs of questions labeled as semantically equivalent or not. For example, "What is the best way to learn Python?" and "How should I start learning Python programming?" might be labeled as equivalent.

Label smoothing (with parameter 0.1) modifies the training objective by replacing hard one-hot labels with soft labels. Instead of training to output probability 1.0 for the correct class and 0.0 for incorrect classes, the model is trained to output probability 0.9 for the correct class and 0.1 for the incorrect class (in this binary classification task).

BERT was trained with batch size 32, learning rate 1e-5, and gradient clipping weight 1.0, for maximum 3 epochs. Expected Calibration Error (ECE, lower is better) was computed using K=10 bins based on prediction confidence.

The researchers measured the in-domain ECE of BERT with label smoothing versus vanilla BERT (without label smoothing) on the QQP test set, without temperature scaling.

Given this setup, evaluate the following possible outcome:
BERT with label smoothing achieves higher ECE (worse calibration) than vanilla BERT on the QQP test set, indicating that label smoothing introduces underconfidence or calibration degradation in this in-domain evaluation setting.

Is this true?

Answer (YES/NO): YES